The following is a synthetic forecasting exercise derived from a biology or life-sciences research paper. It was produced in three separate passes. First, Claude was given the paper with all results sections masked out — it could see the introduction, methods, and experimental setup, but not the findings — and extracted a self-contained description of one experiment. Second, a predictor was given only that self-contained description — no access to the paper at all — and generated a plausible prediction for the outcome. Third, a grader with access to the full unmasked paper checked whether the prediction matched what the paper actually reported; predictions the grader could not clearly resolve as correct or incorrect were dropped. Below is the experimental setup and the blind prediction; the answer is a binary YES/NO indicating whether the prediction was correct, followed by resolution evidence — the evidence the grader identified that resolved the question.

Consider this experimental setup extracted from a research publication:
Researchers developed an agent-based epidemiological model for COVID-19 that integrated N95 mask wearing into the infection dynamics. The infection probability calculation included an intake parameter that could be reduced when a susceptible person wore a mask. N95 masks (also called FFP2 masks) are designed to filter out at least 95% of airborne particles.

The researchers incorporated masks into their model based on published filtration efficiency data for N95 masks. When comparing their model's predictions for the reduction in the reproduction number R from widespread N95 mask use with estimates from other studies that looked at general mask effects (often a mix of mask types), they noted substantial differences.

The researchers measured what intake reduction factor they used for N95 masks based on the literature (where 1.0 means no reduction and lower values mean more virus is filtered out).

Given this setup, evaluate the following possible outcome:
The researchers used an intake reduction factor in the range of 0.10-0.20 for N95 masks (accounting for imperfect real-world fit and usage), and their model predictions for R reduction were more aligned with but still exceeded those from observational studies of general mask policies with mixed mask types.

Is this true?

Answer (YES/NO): NO